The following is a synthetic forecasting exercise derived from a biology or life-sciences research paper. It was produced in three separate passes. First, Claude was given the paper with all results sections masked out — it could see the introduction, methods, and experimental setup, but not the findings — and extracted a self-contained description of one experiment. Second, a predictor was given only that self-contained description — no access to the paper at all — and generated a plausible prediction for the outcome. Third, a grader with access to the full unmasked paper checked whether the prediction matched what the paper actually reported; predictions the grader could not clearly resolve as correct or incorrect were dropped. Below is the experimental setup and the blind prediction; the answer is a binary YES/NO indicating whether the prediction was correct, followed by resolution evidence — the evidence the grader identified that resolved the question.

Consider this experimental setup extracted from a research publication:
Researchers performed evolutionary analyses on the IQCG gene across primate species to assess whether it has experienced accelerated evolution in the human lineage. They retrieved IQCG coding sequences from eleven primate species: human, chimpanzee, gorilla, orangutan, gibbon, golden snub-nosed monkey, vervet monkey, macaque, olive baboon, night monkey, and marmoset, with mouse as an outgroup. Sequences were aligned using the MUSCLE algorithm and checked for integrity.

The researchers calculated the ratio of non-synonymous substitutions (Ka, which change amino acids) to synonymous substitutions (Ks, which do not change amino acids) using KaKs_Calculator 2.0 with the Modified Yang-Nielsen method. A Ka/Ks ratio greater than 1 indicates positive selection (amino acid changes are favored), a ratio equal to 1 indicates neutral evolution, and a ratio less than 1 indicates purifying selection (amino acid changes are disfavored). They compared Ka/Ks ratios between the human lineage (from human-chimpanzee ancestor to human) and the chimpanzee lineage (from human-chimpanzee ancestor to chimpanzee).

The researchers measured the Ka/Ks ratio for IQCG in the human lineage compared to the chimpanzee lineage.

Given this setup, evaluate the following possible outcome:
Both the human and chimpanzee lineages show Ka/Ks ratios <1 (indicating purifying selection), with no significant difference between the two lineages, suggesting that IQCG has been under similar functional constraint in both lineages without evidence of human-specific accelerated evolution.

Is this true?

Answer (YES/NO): NO